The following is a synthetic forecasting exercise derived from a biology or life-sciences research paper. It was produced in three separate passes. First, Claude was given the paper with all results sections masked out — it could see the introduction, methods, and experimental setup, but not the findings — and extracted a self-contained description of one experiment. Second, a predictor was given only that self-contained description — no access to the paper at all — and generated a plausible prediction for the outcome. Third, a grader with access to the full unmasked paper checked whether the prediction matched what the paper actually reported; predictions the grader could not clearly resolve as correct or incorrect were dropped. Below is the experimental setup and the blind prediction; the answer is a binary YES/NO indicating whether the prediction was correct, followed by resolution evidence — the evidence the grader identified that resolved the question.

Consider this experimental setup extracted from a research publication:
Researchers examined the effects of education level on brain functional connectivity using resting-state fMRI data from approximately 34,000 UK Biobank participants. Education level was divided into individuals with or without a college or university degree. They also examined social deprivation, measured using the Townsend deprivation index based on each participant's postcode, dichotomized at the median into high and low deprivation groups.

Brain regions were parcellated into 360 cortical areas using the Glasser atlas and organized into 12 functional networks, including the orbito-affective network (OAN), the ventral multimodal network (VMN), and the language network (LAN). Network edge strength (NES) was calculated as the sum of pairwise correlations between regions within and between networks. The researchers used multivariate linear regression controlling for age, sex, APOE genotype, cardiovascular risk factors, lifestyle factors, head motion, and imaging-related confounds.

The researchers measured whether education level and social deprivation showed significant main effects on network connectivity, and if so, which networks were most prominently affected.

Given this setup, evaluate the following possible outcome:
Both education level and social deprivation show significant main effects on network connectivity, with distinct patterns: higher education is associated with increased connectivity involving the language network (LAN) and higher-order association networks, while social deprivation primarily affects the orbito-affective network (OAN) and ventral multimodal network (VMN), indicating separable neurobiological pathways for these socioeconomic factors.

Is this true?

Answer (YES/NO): NO